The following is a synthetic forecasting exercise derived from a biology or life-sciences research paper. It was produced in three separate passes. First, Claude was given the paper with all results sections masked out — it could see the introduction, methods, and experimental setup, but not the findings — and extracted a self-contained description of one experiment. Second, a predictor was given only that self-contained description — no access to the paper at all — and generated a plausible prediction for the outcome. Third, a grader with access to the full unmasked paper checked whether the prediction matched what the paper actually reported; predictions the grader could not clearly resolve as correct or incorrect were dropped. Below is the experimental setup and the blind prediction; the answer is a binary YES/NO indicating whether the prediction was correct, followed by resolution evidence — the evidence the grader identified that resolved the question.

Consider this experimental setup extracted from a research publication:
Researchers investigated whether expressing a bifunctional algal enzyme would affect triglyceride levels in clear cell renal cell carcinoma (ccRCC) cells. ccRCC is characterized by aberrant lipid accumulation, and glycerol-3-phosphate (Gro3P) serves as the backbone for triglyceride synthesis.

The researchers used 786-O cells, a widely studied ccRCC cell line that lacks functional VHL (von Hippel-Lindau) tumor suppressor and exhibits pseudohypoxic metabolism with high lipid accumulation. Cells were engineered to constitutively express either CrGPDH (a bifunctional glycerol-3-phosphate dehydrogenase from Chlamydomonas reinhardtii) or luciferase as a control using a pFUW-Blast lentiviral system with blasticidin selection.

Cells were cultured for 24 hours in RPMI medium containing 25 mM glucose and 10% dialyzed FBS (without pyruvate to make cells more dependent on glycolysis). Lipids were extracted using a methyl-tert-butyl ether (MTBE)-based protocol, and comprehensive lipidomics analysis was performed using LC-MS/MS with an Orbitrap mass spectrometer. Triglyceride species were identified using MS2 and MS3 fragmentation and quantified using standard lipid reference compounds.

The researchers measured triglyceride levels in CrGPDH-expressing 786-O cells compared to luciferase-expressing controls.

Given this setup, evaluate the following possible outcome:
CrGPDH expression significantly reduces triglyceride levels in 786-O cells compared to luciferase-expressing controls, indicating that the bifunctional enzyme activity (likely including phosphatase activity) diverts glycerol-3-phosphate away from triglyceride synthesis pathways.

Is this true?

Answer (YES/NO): YES